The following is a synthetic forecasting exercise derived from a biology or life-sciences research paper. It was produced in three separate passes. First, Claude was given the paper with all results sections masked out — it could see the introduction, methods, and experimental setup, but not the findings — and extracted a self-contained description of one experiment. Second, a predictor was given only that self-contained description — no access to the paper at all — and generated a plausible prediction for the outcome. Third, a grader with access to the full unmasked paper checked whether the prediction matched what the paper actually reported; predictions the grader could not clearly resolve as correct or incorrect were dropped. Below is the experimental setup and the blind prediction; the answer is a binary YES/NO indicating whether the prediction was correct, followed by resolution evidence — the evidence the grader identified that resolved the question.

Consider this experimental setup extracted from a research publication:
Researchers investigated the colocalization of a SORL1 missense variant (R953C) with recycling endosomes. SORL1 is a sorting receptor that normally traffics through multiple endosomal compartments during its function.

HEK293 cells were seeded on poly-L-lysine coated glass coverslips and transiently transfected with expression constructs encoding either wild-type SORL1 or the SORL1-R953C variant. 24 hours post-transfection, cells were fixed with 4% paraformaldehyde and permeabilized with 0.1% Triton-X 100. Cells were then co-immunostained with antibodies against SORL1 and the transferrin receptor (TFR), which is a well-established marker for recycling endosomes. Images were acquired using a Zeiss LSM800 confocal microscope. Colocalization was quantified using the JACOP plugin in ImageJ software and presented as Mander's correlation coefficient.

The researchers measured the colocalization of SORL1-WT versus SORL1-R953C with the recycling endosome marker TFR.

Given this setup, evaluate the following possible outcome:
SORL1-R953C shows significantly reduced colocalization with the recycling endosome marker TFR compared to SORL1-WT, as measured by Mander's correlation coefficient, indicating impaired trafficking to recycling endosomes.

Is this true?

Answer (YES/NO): YES